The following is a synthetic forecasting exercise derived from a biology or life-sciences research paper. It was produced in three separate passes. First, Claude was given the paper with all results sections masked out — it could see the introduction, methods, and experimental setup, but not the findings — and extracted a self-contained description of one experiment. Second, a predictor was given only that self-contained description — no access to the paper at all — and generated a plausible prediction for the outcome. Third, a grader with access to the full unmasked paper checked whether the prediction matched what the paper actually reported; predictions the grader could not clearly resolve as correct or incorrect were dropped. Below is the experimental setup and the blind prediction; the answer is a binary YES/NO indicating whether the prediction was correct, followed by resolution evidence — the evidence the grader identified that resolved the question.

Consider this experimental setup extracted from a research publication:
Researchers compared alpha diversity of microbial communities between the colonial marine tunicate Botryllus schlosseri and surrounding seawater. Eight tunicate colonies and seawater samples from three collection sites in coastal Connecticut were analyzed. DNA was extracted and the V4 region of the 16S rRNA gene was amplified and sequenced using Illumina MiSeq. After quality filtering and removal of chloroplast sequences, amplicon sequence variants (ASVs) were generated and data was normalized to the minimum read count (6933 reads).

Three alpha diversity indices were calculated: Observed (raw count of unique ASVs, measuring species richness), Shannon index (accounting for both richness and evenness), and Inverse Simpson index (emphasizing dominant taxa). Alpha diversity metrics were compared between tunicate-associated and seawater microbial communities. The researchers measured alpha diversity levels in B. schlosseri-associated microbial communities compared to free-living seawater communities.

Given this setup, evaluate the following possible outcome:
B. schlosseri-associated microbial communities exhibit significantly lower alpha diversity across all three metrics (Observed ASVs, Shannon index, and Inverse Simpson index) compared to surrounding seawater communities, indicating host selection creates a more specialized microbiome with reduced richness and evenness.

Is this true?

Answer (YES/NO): NO